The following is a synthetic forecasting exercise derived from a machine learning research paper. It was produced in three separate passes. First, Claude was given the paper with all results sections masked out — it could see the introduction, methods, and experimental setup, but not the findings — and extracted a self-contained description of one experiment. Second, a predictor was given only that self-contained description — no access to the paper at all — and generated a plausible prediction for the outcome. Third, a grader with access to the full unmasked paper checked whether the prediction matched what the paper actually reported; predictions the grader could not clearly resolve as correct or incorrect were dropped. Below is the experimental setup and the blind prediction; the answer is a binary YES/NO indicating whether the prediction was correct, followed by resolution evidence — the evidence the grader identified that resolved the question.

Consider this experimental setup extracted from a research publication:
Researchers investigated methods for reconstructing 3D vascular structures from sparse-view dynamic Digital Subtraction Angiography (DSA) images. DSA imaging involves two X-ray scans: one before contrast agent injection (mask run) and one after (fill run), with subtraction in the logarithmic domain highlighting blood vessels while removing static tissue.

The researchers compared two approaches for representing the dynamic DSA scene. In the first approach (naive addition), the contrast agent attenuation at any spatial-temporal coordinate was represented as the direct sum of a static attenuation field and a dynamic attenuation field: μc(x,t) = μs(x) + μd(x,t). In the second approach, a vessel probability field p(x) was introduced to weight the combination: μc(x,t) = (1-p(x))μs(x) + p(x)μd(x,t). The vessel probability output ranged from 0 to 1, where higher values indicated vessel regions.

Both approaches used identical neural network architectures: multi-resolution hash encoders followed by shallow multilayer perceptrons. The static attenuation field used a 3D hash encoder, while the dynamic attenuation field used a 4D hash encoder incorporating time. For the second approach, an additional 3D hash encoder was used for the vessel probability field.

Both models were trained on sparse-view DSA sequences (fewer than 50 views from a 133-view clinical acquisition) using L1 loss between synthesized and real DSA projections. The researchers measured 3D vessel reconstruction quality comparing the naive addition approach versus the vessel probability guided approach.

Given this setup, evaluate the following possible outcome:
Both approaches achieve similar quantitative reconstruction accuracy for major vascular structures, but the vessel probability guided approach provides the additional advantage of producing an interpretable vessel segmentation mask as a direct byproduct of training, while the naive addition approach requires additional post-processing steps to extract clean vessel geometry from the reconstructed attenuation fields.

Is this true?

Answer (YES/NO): NO